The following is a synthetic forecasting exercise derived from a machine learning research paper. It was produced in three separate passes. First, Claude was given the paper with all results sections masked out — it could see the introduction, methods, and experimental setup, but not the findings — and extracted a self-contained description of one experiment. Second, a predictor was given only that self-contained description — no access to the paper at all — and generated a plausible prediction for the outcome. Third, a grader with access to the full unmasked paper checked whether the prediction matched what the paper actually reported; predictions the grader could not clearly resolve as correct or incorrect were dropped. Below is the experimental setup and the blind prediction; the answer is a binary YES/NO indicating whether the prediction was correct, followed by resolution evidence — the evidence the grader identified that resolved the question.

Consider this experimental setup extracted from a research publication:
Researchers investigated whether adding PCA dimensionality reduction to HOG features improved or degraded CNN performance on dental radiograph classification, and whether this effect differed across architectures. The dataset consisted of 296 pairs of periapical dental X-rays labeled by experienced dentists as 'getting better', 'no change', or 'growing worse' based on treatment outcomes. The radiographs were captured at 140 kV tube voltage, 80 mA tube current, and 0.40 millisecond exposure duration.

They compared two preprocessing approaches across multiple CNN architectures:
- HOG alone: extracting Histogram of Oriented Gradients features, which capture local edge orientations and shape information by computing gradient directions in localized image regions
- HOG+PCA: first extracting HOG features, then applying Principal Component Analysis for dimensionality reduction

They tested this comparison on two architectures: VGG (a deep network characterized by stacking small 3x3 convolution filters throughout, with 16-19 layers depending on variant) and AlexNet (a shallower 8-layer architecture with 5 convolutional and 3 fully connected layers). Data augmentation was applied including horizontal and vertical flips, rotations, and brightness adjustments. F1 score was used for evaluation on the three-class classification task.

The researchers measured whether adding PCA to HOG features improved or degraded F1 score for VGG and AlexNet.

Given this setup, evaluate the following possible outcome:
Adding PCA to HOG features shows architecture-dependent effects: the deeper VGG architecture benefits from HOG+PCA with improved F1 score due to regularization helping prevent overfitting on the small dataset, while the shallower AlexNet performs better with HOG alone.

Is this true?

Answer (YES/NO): NO